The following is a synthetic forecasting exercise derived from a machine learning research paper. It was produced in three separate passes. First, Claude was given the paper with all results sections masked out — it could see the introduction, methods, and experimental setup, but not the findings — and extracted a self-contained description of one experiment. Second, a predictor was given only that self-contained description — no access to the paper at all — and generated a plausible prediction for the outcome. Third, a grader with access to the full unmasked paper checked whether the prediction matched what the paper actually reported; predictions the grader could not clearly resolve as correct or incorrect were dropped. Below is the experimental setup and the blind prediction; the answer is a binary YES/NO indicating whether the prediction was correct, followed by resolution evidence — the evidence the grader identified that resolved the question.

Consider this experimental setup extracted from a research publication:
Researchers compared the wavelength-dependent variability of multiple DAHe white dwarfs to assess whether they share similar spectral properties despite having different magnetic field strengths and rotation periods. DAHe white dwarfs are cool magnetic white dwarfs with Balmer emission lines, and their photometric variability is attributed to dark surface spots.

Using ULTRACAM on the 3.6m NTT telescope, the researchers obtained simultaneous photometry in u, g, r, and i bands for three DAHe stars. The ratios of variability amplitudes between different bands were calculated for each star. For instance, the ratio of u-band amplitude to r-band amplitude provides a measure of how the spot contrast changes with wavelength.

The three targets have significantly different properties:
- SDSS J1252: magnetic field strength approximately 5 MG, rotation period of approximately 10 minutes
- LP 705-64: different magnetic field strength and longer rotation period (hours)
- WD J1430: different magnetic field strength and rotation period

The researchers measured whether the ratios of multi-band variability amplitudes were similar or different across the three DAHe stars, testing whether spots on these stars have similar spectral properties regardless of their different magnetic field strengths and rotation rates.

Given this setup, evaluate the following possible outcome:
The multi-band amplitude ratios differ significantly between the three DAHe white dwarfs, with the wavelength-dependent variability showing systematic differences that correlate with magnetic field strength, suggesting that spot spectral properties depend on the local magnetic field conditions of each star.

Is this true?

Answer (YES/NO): NO